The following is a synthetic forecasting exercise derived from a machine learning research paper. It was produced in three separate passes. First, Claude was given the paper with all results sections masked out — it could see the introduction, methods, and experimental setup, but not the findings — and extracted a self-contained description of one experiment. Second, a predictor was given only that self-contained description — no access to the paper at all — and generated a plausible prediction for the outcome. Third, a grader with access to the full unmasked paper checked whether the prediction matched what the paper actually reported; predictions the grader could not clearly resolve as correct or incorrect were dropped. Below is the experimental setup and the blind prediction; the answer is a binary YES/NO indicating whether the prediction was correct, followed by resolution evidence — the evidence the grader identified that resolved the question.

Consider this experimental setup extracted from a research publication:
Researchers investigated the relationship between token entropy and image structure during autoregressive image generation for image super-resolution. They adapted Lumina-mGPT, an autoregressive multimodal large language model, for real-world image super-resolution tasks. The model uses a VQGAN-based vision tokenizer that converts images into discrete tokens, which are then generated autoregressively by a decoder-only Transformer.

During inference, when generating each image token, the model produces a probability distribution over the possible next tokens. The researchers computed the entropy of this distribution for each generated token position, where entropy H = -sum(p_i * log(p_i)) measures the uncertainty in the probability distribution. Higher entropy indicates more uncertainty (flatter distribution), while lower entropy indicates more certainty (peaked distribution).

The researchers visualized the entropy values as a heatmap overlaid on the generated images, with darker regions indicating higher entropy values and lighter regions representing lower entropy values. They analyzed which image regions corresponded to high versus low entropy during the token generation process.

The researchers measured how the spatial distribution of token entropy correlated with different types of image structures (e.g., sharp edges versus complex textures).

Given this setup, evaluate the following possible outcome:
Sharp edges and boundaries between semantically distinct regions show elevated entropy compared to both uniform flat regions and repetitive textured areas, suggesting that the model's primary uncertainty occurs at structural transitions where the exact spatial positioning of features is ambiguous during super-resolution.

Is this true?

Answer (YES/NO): NO